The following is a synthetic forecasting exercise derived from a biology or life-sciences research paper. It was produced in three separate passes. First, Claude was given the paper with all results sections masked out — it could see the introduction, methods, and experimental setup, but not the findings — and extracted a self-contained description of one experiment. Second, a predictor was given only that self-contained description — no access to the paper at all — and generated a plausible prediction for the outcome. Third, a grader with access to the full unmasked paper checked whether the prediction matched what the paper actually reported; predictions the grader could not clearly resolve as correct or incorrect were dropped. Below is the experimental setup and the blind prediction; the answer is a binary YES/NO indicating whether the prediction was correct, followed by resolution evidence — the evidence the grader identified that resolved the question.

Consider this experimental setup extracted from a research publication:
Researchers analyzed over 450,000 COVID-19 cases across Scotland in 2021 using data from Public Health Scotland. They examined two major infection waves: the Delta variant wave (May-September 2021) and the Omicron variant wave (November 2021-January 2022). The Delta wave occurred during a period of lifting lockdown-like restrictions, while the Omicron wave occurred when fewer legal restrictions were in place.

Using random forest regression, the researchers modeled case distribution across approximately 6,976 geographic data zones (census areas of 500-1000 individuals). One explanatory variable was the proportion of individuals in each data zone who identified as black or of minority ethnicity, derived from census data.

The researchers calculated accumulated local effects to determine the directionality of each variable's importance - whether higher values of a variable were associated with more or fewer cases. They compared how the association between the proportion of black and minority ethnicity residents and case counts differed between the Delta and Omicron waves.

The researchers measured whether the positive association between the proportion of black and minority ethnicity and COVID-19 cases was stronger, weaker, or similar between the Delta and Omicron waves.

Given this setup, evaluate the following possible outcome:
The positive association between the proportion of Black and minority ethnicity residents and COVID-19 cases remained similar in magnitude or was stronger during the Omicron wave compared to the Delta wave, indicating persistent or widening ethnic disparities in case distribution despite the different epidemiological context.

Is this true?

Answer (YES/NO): NO